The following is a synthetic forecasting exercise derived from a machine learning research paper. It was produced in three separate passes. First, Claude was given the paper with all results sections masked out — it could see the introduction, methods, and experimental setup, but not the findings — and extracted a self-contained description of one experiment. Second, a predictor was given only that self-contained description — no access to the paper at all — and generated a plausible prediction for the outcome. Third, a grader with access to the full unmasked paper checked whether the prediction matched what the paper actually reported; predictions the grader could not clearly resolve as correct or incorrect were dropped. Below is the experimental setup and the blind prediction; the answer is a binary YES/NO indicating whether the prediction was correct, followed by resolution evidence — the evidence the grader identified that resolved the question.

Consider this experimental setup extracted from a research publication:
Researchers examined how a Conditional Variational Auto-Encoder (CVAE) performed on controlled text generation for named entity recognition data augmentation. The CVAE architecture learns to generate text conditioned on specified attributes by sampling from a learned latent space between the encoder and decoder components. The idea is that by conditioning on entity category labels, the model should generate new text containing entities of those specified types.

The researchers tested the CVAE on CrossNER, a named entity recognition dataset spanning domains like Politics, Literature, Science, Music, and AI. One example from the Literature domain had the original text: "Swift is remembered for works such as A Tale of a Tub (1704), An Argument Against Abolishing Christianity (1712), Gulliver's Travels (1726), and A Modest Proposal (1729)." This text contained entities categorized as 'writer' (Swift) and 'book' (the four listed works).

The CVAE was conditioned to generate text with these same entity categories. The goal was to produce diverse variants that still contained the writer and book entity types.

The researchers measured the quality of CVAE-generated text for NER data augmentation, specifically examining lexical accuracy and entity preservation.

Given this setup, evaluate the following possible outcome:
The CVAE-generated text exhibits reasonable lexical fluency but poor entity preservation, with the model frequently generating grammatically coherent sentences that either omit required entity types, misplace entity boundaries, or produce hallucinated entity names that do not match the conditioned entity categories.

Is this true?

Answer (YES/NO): NO